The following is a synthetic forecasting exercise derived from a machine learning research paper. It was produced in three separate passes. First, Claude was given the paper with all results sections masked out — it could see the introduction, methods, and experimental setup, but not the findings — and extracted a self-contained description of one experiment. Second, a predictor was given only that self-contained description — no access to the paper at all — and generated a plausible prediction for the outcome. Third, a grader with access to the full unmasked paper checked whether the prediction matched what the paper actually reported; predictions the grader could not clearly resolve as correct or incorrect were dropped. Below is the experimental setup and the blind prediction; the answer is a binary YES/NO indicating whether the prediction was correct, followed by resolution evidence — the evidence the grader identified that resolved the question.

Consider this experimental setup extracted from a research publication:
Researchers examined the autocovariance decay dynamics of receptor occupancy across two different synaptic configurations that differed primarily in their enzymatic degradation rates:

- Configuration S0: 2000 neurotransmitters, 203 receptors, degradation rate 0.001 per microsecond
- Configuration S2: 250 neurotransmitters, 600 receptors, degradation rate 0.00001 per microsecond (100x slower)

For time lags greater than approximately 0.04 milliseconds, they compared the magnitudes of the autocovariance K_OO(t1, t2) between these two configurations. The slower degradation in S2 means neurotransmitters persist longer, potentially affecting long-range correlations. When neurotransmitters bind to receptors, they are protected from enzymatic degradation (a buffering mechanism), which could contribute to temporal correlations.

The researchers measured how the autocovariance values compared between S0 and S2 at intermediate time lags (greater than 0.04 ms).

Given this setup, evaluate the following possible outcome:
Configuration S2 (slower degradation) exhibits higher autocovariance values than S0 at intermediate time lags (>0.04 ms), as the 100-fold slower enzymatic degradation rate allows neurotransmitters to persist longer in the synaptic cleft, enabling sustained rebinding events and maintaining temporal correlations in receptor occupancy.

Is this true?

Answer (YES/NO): NO